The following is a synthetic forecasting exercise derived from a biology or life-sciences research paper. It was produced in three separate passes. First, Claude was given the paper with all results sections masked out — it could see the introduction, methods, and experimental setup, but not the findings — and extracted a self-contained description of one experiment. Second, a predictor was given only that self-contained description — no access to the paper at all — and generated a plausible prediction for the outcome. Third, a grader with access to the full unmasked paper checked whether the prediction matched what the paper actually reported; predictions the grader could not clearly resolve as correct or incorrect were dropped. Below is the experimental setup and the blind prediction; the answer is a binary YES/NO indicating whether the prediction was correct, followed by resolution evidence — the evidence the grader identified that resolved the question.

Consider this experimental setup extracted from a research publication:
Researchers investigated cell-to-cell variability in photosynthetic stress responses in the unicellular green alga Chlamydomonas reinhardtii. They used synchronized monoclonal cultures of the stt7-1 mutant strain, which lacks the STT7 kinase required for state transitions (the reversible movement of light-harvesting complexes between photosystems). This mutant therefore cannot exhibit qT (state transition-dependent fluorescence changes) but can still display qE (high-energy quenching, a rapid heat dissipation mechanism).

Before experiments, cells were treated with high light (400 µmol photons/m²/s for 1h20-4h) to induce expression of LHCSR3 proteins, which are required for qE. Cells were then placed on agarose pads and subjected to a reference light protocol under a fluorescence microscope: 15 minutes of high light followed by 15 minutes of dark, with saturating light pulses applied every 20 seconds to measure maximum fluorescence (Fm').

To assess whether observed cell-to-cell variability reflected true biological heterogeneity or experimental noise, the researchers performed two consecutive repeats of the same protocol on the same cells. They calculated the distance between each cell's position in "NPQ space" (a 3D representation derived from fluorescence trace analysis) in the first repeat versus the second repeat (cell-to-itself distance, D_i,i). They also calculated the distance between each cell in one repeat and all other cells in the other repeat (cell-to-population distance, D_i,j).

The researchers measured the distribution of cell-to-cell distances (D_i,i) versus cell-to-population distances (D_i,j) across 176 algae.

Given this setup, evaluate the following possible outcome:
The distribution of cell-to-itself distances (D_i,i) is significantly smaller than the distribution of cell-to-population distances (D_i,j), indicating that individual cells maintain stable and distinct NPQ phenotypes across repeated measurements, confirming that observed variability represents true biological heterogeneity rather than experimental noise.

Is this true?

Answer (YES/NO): YES